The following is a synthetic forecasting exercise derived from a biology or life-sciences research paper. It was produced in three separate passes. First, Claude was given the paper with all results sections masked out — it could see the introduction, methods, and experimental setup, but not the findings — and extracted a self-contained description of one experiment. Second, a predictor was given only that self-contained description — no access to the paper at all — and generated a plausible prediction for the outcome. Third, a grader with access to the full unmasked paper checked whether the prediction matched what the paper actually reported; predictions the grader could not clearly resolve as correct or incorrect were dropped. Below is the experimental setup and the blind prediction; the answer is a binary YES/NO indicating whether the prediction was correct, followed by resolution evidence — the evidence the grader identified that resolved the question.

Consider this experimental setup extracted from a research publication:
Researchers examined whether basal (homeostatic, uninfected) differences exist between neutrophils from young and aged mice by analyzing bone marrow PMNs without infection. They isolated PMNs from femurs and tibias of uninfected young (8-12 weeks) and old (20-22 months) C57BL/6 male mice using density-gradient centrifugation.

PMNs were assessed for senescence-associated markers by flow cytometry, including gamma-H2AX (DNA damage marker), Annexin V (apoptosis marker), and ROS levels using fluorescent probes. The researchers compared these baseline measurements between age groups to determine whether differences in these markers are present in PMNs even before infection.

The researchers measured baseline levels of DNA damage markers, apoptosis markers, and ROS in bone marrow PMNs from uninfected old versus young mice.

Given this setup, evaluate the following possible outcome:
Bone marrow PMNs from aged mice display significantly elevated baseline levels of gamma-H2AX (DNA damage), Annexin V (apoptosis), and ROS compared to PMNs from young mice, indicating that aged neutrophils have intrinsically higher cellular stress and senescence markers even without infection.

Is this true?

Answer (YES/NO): NO